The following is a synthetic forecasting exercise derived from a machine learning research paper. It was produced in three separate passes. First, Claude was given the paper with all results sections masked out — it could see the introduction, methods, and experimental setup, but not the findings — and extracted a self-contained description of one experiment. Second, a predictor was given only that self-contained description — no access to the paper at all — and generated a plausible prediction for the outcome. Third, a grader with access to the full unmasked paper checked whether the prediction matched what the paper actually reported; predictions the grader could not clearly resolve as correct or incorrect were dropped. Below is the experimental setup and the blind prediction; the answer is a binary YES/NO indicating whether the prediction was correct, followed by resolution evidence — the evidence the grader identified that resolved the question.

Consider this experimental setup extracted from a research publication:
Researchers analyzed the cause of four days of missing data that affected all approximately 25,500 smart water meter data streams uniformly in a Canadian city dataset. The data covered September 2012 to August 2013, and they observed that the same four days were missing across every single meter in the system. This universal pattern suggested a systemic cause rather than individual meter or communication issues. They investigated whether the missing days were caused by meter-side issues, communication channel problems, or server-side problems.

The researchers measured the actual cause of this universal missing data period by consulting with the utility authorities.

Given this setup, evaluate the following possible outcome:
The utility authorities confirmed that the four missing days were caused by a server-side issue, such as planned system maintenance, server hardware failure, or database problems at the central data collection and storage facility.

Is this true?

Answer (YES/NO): YES